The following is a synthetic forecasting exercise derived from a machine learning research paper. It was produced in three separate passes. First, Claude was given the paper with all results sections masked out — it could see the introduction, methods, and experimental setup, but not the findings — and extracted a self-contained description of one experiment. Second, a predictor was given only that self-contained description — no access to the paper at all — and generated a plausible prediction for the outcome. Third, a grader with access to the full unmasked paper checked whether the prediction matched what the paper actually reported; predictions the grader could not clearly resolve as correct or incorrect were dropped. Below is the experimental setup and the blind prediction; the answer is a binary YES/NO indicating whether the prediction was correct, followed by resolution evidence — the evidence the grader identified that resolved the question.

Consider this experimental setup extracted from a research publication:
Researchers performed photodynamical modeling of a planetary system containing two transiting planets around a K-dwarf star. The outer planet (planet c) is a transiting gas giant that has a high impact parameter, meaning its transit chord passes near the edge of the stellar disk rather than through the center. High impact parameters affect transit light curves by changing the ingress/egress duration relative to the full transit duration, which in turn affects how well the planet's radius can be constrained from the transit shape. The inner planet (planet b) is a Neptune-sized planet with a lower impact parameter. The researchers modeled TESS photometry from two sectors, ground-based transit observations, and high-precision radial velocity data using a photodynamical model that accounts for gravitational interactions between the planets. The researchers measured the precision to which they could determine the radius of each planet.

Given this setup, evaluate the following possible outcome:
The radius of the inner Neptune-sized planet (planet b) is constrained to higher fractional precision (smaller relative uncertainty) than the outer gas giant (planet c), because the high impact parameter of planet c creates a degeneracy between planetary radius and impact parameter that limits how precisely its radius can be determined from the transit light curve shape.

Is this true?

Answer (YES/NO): YES